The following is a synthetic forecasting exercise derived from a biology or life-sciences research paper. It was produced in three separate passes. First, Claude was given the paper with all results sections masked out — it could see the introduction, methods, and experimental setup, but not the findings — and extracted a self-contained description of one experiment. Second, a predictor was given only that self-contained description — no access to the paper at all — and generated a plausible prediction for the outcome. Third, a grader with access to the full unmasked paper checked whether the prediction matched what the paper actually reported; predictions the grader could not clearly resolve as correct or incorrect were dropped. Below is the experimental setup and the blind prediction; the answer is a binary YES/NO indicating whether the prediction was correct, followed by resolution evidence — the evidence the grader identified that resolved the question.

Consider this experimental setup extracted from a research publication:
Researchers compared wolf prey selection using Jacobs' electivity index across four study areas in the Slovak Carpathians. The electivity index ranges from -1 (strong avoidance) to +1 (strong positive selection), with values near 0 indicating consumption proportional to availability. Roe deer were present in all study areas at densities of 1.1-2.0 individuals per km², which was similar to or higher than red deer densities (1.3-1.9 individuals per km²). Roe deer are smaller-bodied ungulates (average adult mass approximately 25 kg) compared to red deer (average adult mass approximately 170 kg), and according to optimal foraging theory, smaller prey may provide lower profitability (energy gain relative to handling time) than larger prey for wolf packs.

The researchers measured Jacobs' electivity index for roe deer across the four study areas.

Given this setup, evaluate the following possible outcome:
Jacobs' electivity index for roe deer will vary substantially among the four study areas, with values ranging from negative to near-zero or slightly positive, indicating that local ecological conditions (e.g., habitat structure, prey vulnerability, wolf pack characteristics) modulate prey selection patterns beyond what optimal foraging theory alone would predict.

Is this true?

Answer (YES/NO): NO